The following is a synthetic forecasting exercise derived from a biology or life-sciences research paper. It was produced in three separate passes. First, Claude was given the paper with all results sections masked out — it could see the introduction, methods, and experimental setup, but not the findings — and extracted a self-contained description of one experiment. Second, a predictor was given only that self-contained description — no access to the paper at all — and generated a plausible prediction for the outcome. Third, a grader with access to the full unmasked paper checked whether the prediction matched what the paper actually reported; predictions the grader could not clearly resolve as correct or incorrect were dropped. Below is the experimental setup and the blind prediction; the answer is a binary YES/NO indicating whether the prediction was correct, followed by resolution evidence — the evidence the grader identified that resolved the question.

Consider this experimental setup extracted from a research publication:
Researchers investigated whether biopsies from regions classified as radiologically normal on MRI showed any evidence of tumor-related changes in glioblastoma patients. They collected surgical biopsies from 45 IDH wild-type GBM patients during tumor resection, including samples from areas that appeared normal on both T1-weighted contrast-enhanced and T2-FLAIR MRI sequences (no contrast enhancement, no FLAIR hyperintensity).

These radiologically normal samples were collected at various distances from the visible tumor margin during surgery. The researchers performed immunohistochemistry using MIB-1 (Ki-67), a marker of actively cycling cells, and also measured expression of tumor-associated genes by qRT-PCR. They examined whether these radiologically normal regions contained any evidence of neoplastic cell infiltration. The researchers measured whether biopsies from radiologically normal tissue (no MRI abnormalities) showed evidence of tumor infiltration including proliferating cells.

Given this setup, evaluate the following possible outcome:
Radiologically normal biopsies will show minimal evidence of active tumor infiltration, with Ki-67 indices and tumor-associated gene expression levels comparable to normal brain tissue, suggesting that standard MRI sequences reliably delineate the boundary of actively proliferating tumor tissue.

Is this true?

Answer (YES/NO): NO